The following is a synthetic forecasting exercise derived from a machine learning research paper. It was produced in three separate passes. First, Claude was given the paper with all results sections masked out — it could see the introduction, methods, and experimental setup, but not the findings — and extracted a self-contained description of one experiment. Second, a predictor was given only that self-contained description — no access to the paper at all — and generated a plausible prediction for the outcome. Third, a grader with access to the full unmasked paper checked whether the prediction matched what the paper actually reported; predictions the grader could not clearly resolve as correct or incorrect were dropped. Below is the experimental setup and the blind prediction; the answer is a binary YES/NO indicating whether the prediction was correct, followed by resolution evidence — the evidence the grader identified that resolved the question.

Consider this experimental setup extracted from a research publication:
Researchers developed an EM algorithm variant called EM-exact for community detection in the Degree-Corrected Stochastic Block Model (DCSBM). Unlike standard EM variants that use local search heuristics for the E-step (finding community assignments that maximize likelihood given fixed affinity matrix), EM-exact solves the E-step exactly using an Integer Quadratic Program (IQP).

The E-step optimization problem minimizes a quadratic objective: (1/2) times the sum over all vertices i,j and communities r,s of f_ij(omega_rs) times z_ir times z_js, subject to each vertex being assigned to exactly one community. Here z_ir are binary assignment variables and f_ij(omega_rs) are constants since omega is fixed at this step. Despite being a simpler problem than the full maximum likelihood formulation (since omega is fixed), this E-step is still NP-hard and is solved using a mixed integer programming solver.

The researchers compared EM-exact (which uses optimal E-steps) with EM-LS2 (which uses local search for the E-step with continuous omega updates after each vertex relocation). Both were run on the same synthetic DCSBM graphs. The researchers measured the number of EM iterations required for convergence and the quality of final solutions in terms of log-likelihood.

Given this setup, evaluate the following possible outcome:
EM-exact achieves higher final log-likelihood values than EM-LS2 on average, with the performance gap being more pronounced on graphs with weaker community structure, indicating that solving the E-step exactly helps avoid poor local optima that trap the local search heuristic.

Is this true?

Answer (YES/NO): NO